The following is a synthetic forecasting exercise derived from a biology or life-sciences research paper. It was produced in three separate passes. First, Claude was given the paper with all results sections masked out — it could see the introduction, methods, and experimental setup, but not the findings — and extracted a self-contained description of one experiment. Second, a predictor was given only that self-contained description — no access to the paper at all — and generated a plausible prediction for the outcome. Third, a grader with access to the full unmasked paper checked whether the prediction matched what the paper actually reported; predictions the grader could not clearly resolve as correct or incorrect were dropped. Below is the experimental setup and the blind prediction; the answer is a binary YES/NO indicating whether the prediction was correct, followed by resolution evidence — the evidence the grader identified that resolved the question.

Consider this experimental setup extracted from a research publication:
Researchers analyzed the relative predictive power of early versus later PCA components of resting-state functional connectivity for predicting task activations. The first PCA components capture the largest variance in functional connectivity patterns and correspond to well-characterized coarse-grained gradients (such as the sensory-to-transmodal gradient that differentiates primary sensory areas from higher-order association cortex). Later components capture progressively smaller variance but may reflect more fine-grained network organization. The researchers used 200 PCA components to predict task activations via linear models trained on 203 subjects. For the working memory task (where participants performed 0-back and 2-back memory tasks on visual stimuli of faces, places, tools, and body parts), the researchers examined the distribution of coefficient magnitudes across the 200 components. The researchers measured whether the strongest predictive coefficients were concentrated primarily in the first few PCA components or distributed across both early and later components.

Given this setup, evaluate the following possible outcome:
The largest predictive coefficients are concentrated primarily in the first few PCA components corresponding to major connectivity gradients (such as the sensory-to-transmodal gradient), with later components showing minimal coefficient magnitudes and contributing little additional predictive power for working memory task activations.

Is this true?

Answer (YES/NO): NO